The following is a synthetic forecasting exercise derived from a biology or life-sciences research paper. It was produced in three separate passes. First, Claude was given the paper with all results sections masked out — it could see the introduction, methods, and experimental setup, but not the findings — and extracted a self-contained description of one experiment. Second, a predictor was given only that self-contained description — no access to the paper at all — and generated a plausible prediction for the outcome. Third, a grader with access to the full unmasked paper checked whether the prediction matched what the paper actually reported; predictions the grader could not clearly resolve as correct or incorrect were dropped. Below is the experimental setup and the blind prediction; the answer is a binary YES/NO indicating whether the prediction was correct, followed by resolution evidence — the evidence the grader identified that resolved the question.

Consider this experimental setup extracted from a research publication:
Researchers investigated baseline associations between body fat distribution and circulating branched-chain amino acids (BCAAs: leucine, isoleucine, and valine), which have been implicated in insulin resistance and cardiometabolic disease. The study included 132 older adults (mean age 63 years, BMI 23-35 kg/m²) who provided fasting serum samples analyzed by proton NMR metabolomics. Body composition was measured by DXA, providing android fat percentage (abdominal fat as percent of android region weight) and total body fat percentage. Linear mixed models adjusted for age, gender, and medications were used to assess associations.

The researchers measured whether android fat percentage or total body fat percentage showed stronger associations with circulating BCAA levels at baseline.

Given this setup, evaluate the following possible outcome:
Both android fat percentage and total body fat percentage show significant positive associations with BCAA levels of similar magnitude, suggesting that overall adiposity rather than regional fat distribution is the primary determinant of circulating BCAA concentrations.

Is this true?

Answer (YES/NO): NO